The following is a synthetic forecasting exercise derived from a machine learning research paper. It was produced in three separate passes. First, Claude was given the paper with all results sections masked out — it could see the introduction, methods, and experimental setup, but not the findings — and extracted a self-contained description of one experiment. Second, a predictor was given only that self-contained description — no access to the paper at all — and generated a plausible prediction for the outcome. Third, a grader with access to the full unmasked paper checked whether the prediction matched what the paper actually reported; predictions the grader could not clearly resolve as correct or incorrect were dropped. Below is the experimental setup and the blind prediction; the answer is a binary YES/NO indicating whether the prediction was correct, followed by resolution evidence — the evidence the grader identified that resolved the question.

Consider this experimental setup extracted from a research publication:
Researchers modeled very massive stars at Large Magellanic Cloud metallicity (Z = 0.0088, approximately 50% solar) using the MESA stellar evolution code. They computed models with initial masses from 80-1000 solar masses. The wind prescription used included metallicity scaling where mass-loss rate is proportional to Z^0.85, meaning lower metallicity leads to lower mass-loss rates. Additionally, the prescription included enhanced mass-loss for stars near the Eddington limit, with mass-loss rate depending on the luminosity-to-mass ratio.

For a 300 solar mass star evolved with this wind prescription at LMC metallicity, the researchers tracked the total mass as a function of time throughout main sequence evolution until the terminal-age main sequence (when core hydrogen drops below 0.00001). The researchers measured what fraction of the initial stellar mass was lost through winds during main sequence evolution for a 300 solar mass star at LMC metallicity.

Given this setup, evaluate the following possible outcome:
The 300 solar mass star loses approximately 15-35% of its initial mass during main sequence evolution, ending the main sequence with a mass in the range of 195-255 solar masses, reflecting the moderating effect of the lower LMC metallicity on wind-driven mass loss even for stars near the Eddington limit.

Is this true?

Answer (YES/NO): NO